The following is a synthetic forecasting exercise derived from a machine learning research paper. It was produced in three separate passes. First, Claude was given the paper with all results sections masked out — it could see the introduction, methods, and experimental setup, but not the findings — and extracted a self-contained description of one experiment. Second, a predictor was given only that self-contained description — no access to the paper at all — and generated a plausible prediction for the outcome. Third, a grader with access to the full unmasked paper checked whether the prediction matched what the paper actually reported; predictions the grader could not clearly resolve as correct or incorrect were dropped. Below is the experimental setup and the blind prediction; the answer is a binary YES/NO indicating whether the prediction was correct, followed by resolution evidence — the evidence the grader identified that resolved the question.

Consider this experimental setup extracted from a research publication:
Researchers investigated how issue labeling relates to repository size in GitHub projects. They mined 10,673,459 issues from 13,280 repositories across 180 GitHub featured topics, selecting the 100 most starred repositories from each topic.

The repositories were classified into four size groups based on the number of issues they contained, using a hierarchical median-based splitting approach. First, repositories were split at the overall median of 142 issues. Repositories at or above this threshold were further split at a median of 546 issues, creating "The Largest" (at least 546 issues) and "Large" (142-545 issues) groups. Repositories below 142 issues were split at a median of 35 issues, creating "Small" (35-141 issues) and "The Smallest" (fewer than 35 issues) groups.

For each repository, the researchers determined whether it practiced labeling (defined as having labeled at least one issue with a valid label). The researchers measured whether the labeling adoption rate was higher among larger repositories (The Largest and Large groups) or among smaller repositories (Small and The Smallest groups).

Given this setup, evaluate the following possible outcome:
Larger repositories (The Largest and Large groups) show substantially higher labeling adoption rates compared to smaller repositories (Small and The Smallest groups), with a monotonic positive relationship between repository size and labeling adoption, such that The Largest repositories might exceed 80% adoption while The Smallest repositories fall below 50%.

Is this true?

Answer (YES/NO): NO